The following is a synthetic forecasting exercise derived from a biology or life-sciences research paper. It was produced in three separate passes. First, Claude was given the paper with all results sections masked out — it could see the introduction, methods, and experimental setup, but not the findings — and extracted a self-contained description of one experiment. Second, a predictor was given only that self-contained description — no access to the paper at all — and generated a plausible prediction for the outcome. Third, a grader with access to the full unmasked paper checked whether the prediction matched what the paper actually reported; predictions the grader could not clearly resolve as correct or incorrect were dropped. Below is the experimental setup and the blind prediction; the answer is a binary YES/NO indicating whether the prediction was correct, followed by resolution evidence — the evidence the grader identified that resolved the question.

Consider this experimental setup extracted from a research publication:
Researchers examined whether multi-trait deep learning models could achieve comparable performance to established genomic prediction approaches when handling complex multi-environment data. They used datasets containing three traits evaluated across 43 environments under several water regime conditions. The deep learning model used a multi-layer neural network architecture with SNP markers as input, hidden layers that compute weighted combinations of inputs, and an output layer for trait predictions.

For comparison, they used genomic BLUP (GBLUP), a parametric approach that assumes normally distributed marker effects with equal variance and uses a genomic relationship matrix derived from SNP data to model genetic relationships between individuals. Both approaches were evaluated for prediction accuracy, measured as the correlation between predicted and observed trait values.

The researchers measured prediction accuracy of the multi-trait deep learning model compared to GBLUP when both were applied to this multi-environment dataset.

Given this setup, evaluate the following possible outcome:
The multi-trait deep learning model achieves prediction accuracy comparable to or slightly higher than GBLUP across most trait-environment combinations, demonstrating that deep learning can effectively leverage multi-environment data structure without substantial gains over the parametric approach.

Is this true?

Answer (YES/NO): YES